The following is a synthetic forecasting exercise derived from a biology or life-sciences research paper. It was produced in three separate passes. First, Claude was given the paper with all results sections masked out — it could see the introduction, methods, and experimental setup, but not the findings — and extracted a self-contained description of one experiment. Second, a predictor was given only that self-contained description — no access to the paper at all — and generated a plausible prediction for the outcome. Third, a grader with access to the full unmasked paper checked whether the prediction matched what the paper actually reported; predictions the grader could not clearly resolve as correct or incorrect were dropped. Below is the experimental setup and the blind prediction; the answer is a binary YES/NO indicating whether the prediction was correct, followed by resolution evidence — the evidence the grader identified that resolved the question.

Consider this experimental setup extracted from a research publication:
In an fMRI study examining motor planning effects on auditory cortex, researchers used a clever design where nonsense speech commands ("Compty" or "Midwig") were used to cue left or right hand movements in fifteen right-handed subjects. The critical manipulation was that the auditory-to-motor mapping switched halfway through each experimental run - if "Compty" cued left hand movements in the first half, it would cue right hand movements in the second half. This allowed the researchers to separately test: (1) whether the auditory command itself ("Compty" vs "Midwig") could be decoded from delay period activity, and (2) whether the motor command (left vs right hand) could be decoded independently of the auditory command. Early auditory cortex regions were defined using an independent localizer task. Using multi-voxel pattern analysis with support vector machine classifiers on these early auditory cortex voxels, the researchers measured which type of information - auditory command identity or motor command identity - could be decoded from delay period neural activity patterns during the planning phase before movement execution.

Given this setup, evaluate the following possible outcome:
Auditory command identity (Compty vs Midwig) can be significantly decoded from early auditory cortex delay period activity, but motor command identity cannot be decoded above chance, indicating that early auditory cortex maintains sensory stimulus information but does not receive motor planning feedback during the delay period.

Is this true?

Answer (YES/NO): NO